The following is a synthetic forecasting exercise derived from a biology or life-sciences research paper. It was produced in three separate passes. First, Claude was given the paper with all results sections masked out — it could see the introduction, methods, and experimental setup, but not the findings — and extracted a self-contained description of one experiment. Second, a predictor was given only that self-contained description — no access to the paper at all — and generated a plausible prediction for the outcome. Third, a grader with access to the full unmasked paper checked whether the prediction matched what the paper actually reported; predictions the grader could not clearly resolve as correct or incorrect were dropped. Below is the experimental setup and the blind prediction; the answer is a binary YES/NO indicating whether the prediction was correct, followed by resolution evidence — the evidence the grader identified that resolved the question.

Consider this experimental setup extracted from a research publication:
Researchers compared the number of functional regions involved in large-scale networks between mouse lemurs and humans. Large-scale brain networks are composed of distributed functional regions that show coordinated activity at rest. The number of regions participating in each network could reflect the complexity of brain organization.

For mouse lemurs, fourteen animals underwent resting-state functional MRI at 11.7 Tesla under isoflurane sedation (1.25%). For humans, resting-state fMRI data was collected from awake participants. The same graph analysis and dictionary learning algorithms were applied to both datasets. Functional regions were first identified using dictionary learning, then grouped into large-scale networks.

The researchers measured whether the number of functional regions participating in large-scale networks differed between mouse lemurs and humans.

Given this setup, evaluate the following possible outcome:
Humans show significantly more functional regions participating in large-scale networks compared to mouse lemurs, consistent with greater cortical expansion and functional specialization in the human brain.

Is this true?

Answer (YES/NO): YES